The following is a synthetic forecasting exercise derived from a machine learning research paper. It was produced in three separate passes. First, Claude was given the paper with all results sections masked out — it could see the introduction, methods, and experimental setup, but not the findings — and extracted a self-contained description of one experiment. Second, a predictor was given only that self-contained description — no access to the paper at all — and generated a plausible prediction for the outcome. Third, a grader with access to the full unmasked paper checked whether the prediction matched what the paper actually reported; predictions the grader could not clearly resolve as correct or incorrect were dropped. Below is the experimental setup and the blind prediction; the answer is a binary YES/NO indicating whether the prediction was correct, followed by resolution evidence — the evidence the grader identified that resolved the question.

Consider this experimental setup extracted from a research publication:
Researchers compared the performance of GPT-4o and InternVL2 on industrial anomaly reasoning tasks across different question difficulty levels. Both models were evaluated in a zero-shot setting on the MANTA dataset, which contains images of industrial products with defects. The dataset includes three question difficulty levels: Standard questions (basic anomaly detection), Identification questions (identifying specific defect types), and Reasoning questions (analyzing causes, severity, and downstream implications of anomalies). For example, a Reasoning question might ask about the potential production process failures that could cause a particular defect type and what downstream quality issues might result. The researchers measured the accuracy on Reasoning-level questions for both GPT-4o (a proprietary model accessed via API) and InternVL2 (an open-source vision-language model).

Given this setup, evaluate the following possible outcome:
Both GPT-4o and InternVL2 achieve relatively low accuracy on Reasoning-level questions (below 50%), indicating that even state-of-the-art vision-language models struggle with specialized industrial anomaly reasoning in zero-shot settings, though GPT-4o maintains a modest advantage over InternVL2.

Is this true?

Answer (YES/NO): NO